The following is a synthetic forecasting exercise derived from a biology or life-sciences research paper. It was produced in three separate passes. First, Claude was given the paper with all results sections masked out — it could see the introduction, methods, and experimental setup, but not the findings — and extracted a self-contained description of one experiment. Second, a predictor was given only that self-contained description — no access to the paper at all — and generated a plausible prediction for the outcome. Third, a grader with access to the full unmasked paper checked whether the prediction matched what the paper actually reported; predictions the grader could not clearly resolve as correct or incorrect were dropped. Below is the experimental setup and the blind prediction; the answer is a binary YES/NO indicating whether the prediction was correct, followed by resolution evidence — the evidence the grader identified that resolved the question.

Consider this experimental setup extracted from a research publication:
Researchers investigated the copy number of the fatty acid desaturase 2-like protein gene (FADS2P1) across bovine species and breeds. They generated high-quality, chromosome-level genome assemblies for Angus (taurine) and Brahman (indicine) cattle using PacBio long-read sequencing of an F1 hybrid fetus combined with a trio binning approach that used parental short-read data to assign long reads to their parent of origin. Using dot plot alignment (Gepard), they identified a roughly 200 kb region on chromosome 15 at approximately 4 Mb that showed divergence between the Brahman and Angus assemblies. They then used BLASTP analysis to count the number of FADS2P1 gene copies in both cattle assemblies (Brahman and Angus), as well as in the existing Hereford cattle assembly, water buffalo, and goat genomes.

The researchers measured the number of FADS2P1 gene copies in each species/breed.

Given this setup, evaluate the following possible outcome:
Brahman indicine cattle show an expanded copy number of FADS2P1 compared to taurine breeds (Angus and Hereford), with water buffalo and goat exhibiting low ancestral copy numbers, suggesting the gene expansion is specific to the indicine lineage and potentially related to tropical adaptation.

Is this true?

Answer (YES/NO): YES